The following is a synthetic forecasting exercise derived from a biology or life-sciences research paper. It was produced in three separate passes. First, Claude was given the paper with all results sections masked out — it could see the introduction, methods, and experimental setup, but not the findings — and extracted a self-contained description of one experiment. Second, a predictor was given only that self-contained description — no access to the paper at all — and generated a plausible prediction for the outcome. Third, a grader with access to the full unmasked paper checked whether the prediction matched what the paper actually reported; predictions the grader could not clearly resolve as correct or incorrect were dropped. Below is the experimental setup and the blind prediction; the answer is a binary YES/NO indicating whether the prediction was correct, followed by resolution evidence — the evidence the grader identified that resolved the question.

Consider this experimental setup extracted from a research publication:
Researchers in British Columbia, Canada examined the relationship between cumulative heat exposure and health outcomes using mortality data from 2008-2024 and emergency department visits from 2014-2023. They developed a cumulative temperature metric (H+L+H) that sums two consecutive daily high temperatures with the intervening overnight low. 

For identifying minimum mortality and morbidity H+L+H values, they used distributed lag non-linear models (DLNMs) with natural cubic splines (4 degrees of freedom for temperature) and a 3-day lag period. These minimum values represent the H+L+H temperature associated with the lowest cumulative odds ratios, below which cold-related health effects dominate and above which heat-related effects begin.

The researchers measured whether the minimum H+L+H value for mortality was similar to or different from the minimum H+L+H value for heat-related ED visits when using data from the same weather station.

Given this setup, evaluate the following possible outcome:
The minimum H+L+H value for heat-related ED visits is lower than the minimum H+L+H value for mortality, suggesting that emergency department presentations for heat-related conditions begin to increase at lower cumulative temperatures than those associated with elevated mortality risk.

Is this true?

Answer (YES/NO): NO